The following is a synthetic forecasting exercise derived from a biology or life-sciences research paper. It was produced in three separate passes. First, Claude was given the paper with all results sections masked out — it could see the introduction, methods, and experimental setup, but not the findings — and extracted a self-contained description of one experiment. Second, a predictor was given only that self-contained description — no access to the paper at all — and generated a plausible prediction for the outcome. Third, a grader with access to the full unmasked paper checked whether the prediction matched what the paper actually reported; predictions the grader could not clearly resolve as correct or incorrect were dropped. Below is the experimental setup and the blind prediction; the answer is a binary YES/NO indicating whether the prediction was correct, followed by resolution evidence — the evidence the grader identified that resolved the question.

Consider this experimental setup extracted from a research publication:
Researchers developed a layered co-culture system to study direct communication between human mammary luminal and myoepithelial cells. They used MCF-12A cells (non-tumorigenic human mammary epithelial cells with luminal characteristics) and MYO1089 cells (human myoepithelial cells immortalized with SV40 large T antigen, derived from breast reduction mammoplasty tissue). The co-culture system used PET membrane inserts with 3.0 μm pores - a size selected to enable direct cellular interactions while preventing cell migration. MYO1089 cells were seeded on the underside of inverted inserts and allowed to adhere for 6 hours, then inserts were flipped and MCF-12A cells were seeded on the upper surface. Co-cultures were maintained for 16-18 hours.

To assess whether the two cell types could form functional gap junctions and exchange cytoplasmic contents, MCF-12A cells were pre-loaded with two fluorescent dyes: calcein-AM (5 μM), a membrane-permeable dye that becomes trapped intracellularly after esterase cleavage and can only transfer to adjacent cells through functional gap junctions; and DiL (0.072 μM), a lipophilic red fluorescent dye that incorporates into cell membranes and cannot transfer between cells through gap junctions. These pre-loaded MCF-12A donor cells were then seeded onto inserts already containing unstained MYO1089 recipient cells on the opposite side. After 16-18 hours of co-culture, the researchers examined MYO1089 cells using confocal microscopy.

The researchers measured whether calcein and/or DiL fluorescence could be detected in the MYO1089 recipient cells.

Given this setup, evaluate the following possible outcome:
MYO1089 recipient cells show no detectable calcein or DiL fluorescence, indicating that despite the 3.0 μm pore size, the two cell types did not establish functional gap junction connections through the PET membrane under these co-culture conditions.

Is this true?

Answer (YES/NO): NO